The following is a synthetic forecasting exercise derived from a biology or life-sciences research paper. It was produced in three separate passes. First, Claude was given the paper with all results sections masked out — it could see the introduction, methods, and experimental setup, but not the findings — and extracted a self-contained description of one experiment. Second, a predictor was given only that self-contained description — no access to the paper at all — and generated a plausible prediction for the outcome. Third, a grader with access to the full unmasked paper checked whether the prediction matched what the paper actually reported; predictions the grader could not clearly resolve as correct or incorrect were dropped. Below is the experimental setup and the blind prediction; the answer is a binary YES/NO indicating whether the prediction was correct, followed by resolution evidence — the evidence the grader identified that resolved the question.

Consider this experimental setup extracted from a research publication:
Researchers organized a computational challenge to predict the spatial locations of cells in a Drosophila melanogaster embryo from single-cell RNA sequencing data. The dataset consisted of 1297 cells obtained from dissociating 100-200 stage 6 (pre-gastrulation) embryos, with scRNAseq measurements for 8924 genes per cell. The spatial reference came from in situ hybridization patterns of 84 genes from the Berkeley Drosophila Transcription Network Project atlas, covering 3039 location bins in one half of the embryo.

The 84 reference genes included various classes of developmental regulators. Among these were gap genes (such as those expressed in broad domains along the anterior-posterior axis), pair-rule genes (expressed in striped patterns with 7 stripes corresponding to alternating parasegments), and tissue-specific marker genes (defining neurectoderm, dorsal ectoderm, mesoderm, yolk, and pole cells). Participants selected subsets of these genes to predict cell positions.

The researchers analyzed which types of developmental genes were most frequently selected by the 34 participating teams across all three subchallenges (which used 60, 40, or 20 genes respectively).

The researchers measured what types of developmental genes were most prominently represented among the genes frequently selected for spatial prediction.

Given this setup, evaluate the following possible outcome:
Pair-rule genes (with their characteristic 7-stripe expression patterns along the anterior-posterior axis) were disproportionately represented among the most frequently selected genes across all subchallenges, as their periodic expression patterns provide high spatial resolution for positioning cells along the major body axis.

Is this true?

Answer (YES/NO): NO